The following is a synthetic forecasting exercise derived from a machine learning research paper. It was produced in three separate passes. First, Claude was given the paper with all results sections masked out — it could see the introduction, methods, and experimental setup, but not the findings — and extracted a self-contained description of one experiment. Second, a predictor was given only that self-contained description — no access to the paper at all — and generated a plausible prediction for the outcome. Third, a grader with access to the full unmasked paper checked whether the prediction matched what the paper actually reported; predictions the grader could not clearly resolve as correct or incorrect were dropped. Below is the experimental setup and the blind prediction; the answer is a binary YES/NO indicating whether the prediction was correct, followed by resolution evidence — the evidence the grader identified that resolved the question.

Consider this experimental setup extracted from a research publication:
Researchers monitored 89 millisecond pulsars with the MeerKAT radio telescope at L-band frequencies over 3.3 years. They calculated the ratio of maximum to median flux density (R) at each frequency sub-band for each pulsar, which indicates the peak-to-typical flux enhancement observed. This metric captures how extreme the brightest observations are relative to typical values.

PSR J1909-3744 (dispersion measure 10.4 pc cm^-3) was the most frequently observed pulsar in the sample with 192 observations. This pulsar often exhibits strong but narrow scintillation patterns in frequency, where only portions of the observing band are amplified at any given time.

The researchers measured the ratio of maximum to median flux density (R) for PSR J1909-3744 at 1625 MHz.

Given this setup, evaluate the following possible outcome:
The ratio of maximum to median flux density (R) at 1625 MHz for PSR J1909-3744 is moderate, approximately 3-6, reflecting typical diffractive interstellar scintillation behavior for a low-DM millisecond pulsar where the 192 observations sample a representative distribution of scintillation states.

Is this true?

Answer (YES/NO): NO